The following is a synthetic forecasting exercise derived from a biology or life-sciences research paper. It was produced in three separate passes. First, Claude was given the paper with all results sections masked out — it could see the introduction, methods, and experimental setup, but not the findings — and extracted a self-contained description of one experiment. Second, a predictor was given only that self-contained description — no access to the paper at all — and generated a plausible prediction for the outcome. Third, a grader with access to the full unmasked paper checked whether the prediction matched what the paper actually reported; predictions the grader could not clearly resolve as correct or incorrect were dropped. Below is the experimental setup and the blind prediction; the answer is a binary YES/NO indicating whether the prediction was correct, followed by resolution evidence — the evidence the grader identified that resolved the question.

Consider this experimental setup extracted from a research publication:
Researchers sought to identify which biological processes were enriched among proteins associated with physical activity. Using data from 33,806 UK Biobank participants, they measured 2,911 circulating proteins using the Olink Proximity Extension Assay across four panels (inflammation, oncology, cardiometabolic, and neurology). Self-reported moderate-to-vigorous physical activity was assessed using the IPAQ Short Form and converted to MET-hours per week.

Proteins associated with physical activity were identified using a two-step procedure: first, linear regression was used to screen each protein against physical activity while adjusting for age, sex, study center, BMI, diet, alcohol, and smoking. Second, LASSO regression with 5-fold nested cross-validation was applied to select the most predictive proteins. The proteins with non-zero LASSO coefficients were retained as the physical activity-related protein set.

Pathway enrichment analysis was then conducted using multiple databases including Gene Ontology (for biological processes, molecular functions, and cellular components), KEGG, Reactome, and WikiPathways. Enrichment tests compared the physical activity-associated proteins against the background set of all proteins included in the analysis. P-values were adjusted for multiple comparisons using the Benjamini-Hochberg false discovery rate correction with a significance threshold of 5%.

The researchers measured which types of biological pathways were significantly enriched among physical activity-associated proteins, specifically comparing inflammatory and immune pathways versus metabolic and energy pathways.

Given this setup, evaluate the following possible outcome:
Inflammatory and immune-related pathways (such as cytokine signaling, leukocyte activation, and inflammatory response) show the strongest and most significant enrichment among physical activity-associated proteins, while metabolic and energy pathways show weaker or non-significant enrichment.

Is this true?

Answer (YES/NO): NO